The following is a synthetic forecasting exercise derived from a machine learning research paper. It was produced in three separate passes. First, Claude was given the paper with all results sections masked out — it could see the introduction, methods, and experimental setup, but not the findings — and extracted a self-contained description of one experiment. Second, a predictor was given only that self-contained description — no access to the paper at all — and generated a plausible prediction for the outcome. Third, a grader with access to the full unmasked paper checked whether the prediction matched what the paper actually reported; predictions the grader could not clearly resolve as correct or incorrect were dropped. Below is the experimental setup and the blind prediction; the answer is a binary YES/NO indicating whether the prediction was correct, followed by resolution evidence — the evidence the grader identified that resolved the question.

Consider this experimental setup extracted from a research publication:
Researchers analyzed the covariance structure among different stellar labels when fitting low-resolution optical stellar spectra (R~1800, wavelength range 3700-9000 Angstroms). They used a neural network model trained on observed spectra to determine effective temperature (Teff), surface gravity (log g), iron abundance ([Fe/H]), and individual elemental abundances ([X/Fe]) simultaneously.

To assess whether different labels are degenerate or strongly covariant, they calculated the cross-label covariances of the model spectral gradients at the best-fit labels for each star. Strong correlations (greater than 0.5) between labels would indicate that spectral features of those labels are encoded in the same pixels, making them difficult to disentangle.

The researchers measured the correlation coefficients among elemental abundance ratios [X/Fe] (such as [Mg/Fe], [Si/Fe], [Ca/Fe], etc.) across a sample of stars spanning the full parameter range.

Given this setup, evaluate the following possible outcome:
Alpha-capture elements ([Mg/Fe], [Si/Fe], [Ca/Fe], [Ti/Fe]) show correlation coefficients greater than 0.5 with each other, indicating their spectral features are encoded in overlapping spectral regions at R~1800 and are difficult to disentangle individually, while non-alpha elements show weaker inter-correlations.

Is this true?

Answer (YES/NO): NO